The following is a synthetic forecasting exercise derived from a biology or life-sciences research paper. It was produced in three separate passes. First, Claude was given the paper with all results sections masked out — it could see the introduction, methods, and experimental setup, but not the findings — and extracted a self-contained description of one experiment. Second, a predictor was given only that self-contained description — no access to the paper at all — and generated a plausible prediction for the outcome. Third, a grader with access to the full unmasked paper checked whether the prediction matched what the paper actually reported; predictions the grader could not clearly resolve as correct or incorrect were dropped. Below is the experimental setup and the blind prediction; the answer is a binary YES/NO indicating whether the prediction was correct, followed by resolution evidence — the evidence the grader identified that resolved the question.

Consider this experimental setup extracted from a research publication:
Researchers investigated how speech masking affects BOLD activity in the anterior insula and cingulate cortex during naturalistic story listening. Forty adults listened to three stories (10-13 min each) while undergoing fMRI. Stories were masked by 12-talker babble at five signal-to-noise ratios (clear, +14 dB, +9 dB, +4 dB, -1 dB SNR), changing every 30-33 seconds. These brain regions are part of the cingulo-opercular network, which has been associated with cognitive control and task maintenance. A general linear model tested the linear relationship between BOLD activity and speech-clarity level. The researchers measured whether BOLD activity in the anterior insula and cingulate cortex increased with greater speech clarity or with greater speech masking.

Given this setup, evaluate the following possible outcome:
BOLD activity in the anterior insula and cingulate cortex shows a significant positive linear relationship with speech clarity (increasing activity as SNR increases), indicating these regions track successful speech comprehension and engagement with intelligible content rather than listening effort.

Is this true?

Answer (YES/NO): NO